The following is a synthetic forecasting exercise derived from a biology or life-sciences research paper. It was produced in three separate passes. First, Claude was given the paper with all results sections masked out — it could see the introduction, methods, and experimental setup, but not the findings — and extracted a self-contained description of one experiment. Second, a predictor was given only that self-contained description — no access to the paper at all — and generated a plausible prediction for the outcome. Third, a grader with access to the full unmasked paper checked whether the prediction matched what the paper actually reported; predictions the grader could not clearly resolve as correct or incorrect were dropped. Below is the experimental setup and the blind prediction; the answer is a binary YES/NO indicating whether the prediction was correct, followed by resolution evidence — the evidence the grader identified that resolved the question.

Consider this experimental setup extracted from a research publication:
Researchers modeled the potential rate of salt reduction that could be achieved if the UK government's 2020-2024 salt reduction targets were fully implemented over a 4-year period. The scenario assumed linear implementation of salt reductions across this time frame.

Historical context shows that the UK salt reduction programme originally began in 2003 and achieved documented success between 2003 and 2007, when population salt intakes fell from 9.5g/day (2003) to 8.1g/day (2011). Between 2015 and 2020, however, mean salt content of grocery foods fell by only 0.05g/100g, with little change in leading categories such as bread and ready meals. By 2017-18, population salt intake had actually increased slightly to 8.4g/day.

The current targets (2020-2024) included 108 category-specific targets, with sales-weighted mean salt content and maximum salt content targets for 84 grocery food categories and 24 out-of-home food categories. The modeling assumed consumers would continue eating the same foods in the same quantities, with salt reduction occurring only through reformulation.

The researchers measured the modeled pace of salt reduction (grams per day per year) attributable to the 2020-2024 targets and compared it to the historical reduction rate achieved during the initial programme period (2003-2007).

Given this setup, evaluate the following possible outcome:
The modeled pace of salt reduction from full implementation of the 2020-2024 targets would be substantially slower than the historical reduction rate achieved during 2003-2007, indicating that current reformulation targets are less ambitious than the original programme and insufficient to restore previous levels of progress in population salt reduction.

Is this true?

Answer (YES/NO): NO